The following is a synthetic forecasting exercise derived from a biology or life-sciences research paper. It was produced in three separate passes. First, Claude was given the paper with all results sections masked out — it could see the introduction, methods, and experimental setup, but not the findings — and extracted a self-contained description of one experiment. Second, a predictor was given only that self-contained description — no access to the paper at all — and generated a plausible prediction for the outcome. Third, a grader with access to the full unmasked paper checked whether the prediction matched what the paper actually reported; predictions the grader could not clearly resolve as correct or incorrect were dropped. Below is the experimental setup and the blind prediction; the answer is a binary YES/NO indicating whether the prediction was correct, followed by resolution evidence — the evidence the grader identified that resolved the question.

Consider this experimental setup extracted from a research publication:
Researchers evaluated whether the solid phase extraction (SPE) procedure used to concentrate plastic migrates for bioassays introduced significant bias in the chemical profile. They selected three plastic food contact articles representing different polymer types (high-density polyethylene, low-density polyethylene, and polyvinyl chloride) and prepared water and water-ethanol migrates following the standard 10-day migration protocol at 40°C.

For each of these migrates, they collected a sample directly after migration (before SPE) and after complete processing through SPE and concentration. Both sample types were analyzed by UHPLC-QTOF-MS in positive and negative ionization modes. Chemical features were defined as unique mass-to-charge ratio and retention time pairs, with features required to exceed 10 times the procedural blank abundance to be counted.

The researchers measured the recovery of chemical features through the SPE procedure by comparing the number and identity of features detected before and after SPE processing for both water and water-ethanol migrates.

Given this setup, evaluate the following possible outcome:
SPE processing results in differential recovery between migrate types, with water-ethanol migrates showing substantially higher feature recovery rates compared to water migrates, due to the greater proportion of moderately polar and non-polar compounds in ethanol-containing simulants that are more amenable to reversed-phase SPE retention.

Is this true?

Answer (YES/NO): NO